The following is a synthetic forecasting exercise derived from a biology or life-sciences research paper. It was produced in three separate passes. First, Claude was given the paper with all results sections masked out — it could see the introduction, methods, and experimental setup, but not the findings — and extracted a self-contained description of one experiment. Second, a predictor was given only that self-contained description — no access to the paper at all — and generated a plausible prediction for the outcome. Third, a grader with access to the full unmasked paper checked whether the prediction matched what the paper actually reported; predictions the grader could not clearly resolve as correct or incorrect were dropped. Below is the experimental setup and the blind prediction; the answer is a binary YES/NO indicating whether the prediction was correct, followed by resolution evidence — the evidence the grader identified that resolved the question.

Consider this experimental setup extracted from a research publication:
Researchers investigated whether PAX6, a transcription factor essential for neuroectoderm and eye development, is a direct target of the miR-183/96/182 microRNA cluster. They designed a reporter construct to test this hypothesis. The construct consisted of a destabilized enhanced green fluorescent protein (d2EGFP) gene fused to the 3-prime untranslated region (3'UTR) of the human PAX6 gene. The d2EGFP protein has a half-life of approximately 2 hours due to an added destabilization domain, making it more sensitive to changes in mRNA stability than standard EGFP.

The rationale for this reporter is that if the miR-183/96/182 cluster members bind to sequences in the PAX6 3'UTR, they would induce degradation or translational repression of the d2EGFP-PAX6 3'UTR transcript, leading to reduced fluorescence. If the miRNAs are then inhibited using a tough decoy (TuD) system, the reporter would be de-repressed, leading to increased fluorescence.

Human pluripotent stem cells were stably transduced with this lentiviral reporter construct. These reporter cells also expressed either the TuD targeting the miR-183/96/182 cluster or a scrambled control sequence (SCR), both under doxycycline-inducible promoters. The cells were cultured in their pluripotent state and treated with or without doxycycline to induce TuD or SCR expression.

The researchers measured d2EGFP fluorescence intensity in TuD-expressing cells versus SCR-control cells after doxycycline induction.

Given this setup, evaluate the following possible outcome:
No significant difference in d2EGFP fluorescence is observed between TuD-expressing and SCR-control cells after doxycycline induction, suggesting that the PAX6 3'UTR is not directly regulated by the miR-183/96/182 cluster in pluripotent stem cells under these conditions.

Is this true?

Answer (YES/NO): NO